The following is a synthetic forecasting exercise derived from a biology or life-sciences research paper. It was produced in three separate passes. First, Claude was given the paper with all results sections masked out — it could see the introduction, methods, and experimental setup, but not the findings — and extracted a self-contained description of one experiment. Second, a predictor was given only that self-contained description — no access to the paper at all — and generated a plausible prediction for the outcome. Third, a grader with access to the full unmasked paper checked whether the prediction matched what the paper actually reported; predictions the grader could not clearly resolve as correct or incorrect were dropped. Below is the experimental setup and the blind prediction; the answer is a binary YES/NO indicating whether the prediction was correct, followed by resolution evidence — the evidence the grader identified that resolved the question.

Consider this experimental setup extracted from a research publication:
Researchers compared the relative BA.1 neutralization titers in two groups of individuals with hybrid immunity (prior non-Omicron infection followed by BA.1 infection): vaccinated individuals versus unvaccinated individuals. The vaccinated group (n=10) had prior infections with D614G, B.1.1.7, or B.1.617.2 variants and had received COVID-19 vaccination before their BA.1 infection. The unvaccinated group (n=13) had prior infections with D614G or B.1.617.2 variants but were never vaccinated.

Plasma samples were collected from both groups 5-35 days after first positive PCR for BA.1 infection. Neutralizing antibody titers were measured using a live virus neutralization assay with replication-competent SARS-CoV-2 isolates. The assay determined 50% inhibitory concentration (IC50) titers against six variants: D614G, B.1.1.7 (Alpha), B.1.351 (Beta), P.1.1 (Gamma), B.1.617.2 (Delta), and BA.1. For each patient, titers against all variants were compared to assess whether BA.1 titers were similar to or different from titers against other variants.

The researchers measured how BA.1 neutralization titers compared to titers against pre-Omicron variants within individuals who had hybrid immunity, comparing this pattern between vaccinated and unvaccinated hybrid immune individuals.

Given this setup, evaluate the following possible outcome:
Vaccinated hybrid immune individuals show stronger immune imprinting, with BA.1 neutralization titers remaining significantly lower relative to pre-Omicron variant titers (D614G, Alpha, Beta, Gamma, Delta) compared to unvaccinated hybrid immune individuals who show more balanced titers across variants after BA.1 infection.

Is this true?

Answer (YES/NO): YES